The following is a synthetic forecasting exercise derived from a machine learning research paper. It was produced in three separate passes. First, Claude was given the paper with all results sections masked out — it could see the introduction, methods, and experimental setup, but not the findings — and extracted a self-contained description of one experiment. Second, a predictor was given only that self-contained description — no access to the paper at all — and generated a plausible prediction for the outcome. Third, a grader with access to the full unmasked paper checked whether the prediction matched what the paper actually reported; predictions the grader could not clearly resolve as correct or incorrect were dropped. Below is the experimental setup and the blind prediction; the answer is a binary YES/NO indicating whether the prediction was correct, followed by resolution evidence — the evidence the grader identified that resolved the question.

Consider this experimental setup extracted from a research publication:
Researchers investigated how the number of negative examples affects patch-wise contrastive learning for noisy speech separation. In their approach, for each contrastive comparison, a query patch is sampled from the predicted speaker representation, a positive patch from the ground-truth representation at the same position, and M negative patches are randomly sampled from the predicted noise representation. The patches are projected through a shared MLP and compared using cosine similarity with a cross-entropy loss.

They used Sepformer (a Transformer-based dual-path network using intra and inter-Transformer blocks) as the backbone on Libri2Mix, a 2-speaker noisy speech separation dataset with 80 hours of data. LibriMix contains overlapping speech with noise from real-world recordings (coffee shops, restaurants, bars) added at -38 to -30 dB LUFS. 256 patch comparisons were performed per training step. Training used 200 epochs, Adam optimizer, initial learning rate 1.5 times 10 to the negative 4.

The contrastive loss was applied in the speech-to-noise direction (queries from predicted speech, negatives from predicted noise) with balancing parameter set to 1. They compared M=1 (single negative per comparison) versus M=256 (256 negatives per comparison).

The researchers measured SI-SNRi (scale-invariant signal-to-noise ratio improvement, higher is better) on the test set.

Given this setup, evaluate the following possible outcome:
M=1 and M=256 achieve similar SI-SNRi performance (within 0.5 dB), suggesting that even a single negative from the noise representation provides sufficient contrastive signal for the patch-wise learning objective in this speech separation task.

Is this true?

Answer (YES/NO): YES